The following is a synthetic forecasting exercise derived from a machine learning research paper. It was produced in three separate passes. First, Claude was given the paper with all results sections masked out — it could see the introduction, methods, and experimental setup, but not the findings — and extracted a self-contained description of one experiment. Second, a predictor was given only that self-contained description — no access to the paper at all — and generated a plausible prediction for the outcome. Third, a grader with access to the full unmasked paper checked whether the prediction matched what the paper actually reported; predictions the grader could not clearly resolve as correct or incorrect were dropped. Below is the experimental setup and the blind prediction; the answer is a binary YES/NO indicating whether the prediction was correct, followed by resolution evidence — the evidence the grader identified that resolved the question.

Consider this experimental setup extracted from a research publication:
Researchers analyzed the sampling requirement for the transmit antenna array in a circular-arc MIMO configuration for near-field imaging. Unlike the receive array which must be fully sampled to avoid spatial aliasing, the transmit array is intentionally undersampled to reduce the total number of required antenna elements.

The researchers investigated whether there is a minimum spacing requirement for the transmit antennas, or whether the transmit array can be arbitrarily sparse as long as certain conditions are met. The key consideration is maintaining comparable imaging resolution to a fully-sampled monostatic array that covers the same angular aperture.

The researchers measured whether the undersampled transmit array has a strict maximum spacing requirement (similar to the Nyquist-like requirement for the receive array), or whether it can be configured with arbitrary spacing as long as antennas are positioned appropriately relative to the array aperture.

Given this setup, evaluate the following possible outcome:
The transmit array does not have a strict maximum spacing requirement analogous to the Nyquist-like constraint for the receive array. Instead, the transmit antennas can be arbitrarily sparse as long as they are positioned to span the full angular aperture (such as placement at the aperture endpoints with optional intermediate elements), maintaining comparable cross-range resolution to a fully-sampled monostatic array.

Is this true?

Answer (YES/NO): YES